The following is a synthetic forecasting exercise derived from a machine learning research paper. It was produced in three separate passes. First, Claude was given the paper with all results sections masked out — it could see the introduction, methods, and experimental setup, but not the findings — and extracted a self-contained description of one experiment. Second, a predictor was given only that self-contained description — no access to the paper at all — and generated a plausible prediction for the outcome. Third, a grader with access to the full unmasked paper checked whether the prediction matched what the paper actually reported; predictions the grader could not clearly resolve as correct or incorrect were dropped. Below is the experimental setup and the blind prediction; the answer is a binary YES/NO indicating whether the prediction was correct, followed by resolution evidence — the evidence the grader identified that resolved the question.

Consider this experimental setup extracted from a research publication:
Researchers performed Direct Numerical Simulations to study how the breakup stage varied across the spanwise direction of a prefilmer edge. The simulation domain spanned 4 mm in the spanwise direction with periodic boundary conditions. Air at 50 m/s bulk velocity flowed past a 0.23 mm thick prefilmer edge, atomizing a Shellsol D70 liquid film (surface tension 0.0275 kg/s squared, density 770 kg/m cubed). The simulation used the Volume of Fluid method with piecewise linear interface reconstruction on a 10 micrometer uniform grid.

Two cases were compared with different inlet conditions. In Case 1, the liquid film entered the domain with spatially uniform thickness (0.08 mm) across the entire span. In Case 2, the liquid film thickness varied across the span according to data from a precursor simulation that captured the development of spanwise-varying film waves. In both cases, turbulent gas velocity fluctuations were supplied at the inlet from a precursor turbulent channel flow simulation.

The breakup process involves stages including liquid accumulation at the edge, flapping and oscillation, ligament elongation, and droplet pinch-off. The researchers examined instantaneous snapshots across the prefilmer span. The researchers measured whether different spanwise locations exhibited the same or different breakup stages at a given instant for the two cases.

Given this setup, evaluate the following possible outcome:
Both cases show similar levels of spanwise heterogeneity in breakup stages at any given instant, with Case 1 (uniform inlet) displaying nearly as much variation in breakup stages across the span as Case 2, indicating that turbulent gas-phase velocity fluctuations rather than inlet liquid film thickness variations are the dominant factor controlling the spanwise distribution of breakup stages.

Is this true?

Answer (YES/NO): NO